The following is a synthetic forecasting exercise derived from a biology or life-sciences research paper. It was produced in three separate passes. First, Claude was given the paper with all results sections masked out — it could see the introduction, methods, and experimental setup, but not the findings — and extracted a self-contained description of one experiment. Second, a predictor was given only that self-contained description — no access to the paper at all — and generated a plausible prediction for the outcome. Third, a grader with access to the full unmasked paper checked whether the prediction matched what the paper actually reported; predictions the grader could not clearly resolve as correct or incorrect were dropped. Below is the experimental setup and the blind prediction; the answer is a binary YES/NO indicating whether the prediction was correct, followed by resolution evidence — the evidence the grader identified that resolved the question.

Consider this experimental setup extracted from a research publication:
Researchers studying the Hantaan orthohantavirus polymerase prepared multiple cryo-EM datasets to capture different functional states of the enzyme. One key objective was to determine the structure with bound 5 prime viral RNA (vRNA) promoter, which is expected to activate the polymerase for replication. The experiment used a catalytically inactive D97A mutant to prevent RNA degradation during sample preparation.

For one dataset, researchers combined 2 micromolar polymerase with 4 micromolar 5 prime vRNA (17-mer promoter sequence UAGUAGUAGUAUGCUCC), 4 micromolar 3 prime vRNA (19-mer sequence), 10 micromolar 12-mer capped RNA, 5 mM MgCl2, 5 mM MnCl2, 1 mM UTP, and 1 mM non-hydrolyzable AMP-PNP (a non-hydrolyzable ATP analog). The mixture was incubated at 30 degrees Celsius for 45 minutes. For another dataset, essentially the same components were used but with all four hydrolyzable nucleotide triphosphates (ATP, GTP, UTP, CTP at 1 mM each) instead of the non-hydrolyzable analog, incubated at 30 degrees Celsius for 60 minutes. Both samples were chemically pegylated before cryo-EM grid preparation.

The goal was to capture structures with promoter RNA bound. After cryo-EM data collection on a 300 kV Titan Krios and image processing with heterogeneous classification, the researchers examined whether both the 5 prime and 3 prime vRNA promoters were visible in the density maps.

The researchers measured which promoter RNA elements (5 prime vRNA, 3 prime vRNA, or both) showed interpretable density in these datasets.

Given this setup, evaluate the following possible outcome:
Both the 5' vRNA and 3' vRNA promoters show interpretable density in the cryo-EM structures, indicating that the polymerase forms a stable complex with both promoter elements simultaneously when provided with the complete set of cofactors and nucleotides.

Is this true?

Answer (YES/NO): NO